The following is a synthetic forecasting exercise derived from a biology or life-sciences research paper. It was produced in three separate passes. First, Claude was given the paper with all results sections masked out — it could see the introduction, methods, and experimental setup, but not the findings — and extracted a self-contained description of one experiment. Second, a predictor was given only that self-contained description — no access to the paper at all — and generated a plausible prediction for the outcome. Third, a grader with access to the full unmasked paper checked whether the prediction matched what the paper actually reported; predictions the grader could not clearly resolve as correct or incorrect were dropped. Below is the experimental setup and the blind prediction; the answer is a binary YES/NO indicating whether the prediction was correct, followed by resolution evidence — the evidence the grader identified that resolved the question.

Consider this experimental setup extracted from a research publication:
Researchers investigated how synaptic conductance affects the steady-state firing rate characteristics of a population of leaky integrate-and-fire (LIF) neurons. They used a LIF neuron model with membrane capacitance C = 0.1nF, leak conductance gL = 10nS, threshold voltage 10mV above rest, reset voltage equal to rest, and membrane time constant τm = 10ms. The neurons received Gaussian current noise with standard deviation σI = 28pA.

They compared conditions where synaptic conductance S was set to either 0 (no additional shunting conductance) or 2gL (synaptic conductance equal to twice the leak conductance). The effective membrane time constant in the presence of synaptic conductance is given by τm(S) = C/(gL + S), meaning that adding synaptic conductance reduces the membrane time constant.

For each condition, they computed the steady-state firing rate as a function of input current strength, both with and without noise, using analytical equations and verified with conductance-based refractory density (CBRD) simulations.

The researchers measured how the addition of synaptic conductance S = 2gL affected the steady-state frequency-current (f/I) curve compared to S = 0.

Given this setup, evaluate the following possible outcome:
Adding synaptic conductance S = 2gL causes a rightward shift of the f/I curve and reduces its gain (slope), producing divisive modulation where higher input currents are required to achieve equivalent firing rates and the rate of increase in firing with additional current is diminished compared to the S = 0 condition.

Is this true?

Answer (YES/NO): NO